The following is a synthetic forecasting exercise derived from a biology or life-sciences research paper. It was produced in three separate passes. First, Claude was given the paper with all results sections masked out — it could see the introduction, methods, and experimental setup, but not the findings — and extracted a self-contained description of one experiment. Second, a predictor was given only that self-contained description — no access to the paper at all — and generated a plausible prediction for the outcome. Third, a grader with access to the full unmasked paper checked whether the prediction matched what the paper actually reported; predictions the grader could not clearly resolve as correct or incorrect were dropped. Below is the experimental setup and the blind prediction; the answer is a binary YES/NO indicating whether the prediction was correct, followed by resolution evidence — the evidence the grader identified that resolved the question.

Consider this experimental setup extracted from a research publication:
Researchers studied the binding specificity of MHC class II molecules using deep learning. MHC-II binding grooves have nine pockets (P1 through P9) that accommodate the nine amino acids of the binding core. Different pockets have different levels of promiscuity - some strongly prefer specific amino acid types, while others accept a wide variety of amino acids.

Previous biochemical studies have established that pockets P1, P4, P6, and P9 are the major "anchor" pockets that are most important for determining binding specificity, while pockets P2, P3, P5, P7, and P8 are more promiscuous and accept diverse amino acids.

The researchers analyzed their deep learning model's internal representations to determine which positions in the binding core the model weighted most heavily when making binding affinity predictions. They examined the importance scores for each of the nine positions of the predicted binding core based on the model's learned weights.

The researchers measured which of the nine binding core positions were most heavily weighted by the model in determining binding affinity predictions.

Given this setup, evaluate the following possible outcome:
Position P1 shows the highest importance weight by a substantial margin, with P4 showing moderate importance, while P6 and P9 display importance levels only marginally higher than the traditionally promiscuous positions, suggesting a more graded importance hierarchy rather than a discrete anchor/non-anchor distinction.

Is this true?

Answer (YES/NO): NO